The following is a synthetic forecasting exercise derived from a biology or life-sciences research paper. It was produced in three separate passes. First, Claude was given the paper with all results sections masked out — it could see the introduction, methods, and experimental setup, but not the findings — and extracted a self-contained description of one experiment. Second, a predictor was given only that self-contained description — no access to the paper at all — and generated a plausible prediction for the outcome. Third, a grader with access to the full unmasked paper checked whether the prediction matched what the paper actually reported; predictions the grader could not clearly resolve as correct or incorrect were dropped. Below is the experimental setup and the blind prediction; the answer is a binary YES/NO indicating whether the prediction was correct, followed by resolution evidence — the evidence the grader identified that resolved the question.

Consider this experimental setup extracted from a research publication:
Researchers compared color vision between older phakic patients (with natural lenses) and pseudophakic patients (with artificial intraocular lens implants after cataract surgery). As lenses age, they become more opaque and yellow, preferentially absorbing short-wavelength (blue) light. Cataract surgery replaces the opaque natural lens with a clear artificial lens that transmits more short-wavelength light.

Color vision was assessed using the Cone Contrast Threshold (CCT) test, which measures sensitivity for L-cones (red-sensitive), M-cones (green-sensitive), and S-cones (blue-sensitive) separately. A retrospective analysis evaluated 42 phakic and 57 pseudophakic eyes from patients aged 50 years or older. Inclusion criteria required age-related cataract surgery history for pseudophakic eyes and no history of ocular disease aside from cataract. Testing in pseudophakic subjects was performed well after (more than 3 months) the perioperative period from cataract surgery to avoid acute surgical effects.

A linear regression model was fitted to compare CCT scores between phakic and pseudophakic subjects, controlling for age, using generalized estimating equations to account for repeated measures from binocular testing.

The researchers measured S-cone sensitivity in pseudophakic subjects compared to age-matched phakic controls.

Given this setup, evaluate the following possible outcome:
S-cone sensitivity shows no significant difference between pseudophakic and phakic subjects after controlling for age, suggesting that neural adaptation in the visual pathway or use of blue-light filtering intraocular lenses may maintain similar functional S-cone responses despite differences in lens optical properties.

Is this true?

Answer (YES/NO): YES